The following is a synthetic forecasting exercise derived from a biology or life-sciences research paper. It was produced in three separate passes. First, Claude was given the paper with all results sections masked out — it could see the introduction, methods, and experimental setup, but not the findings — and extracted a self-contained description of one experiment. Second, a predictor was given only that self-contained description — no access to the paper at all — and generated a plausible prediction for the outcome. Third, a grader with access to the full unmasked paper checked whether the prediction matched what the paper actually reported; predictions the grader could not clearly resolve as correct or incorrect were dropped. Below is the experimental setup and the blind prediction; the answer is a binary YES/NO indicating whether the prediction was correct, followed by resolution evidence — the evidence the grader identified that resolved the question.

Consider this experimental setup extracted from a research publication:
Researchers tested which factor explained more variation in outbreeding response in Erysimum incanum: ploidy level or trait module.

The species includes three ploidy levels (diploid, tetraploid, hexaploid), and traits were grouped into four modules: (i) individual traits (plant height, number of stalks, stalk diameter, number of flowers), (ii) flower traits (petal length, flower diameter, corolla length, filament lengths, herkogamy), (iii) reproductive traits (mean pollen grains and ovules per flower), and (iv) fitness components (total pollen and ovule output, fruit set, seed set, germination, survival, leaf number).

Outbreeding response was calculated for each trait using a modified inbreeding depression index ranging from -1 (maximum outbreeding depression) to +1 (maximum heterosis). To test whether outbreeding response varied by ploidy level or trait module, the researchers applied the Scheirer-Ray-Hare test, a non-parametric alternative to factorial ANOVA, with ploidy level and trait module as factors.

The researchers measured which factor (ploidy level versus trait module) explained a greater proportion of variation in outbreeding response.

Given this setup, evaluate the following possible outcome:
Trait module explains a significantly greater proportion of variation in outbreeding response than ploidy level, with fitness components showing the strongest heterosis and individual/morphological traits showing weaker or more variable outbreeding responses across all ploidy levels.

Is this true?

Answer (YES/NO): NO